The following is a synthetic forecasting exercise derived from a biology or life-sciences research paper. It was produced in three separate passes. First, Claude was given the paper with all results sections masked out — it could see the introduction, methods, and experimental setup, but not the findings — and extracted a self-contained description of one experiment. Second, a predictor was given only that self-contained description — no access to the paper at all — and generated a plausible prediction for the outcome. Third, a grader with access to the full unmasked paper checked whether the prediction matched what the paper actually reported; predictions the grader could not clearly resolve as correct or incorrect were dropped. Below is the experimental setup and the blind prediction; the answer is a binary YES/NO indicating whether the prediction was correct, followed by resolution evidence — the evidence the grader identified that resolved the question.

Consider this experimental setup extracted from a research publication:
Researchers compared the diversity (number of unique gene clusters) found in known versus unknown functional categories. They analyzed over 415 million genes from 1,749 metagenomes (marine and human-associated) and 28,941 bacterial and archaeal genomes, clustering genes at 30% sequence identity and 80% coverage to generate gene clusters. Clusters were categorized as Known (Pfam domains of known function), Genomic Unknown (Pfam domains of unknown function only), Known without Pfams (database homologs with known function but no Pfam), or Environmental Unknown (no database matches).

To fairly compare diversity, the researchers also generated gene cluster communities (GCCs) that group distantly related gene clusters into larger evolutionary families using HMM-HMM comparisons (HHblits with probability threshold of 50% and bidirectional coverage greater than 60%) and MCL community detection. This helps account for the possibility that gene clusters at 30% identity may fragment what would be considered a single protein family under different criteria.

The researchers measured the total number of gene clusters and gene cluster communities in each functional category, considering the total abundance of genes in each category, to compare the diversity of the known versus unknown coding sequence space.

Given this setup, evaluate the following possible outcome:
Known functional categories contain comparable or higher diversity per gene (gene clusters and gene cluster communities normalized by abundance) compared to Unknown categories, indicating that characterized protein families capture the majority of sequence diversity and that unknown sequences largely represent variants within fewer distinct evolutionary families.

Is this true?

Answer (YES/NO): NO